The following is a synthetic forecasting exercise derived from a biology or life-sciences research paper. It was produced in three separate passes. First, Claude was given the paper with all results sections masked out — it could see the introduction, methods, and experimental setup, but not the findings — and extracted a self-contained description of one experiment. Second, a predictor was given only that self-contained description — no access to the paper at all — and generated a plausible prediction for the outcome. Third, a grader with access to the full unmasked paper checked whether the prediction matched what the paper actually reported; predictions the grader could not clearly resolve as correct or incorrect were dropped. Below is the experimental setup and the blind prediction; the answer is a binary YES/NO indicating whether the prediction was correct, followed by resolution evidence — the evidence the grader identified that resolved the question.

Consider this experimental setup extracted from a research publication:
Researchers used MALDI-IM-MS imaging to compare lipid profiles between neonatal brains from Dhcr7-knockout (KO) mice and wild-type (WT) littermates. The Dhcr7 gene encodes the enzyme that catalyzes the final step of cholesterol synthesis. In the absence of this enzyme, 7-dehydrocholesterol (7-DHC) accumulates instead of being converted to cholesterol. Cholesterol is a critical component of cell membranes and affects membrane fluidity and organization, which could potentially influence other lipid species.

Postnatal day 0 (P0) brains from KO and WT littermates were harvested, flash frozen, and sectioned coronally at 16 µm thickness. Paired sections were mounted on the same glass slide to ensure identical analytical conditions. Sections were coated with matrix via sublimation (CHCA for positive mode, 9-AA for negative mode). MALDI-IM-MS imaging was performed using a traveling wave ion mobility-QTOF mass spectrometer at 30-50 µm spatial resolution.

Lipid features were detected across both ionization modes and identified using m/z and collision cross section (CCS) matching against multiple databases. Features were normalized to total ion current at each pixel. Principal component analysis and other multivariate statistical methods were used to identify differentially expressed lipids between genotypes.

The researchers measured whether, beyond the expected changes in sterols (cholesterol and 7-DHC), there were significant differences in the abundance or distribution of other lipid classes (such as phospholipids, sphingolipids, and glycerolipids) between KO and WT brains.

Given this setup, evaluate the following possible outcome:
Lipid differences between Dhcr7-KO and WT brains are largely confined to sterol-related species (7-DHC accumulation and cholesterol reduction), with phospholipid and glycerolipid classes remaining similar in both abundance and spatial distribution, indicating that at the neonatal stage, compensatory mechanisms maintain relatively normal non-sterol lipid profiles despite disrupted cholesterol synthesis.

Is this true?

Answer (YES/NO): NO